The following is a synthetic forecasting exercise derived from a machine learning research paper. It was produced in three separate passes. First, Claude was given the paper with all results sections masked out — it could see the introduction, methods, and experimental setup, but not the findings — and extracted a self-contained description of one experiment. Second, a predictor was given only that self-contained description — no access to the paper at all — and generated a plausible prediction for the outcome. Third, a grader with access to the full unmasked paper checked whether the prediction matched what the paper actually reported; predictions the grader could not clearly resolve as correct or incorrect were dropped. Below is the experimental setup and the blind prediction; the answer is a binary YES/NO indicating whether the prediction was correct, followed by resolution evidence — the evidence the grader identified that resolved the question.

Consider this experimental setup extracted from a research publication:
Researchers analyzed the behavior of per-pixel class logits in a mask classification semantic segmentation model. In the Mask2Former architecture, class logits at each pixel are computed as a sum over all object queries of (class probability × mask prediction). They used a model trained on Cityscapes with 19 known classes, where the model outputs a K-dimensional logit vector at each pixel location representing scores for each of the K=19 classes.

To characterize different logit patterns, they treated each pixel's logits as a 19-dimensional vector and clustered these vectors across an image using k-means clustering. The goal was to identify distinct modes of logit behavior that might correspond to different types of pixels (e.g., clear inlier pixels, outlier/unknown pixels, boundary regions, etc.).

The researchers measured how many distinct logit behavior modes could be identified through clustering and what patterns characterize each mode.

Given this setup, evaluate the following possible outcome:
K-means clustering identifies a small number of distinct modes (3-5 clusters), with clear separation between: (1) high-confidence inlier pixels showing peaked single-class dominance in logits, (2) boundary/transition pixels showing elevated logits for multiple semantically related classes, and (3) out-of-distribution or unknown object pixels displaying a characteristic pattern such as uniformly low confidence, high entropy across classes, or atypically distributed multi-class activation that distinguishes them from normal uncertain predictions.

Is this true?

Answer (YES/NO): NO